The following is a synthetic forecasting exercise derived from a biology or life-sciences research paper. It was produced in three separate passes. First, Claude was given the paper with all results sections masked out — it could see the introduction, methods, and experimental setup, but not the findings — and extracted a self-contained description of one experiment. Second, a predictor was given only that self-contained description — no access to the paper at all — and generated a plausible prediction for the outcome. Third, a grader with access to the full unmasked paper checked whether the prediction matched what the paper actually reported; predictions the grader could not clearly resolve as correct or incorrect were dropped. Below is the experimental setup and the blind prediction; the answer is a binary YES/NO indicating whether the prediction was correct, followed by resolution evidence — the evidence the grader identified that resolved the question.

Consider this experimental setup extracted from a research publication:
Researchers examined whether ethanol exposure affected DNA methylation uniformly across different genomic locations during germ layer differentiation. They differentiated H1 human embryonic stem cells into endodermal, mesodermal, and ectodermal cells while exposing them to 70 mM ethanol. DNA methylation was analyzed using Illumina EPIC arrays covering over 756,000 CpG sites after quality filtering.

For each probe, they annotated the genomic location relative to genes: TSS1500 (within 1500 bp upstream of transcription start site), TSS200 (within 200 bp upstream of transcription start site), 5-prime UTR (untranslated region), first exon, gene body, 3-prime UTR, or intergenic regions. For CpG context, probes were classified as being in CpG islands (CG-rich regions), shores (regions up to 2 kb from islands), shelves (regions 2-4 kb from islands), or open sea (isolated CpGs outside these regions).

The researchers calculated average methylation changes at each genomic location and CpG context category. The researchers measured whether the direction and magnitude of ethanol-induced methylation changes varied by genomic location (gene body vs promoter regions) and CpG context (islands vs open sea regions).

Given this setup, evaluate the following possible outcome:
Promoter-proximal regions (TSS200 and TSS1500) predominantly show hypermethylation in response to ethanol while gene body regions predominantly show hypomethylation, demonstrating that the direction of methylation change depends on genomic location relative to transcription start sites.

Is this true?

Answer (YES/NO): NO